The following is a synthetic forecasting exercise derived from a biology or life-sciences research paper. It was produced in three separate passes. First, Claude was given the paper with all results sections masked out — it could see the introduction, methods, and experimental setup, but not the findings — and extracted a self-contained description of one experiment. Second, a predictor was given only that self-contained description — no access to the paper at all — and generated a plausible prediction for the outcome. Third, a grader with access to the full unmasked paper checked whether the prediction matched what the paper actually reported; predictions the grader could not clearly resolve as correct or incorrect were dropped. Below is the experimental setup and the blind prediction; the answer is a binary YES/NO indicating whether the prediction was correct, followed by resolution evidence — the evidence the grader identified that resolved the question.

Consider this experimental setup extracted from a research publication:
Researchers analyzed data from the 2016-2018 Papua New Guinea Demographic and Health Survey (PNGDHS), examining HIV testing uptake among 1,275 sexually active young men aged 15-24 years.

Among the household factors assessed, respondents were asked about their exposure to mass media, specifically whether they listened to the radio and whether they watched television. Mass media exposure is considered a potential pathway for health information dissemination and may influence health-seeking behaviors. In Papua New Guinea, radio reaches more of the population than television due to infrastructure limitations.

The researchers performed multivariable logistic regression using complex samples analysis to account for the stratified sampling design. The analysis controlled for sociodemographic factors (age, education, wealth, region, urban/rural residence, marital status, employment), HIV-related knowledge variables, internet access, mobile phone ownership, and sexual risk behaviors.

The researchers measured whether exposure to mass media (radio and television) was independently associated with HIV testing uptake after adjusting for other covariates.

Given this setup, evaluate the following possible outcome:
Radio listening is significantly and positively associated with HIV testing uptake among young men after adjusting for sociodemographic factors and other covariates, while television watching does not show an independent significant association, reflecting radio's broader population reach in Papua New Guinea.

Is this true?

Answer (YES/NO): NO